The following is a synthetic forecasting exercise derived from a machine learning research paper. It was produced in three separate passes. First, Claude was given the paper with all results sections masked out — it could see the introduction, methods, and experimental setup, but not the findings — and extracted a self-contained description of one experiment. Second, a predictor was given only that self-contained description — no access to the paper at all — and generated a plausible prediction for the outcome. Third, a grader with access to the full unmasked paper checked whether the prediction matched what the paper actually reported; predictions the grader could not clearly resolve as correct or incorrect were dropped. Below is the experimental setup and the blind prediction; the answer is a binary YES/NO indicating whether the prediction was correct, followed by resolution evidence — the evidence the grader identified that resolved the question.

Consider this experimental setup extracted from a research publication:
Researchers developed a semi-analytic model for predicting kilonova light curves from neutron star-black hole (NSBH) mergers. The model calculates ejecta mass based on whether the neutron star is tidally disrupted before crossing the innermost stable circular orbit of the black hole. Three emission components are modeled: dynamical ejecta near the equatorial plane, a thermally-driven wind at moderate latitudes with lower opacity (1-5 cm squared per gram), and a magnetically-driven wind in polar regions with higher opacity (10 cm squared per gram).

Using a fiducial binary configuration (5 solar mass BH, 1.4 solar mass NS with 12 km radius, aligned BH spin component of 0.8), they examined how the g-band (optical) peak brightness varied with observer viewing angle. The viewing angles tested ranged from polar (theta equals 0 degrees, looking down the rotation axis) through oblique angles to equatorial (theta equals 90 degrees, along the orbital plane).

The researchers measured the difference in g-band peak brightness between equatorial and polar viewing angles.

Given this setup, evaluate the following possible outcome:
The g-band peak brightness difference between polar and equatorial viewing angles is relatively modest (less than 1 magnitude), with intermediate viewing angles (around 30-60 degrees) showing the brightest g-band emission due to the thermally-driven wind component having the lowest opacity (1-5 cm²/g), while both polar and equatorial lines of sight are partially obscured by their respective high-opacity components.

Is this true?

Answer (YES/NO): NO